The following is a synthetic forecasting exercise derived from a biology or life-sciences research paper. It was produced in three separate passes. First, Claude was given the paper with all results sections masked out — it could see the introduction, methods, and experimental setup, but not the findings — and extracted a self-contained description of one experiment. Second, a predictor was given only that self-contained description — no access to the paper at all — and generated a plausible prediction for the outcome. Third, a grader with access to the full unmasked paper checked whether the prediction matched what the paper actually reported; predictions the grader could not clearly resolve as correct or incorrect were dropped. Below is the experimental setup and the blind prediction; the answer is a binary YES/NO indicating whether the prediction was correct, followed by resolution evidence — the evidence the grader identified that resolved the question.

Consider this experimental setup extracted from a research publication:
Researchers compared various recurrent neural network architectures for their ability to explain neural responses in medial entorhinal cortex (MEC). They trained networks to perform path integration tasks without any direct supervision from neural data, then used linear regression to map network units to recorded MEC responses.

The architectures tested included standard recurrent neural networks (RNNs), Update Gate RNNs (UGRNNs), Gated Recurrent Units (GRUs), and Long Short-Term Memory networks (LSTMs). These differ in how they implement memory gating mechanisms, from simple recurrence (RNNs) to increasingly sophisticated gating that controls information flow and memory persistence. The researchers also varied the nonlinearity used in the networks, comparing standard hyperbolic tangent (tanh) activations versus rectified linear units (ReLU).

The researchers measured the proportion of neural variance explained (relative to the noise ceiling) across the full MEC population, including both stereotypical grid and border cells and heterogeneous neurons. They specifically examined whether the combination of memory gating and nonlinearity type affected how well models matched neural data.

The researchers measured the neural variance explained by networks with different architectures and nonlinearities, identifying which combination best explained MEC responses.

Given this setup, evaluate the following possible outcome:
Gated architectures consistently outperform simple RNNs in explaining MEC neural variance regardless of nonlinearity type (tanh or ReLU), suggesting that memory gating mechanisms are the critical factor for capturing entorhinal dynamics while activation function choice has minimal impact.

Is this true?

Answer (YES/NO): NO